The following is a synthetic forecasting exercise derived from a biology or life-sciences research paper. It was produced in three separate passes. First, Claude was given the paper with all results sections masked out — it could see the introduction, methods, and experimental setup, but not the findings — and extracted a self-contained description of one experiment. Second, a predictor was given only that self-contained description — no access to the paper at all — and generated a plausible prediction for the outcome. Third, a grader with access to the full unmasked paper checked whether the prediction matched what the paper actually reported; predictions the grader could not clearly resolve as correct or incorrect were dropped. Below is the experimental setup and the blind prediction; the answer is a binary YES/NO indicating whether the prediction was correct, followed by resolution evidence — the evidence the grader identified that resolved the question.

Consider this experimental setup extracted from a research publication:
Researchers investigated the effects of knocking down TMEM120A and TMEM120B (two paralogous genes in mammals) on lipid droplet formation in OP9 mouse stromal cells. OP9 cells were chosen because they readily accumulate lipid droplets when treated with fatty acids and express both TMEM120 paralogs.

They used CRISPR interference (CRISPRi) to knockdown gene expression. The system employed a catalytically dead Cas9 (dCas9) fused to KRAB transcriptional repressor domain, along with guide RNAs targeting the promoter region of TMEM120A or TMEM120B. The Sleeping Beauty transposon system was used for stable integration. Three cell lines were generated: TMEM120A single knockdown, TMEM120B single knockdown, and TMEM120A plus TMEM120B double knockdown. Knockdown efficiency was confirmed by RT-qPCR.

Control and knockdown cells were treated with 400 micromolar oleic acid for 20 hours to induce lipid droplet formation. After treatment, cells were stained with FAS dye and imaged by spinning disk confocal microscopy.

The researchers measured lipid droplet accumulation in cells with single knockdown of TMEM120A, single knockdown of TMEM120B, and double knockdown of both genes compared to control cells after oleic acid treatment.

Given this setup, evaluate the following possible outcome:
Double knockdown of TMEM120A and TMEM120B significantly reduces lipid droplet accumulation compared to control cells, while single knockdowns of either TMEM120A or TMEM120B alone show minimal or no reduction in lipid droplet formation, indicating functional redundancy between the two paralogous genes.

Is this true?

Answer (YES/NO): NO